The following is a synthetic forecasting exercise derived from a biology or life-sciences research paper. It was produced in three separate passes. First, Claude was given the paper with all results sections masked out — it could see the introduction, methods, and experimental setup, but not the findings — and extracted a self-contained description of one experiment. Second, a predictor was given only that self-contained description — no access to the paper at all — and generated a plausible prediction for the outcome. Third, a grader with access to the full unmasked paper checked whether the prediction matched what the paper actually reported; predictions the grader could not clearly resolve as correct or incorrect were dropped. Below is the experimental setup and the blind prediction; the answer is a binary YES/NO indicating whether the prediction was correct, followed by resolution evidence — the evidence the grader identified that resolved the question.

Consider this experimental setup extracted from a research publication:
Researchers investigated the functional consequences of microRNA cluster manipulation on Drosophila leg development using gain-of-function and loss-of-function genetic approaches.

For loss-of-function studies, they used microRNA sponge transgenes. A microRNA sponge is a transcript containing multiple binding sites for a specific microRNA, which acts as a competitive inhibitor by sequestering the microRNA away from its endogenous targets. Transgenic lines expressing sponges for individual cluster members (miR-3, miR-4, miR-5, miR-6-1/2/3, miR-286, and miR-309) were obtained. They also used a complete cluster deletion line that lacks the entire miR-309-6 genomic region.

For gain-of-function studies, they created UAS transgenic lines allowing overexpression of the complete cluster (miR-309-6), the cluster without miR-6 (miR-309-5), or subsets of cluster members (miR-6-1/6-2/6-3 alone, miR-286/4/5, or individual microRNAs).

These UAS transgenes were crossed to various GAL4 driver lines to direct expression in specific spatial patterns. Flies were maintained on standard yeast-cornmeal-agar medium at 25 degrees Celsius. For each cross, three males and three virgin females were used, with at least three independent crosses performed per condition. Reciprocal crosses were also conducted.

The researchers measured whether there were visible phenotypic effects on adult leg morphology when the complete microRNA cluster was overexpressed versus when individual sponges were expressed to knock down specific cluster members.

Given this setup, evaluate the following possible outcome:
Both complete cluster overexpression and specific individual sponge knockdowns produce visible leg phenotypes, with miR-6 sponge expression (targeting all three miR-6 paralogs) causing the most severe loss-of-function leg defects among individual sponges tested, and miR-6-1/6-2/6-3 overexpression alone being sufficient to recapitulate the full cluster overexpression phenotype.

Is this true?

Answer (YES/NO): NO